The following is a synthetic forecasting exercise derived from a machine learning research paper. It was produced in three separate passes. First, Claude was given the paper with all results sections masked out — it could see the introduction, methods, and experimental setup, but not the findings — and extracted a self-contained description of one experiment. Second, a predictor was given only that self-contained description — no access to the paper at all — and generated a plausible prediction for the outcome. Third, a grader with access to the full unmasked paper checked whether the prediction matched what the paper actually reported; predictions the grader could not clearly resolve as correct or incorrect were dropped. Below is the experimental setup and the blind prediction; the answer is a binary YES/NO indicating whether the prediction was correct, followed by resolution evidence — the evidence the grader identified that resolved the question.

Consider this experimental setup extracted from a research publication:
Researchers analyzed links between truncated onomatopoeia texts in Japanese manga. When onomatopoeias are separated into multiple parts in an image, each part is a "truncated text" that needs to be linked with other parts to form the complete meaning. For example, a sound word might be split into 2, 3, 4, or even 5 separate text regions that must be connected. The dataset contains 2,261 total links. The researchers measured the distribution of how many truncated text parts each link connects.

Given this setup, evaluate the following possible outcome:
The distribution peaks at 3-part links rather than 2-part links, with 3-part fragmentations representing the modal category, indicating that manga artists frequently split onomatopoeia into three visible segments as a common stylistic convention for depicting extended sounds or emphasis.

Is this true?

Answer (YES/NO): NO